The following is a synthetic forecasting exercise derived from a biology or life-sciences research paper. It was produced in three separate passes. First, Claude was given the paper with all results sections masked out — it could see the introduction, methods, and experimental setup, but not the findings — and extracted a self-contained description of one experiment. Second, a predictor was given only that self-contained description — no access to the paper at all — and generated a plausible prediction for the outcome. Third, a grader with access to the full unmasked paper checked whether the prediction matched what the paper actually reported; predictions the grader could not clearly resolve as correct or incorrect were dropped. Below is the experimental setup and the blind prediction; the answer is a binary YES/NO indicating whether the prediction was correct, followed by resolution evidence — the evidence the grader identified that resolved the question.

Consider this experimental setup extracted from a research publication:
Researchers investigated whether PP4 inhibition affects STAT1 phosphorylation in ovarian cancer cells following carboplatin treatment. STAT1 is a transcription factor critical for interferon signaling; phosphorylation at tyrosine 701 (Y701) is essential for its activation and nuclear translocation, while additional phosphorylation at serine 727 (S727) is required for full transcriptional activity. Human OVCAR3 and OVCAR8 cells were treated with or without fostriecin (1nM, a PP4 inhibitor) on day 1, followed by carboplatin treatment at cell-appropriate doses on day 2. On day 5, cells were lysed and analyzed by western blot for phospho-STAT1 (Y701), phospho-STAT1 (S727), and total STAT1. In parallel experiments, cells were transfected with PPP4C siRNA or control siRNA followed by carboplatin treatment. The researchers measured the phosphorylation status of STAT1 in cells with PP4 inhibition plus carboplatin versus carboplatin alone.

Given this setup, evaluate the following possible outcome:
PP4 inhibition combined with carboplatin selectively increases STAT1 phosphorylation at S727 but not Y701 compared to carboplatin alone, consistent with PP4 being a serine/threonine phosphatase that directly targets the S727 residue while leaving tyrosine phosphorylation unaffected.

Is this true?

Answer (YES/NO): NO